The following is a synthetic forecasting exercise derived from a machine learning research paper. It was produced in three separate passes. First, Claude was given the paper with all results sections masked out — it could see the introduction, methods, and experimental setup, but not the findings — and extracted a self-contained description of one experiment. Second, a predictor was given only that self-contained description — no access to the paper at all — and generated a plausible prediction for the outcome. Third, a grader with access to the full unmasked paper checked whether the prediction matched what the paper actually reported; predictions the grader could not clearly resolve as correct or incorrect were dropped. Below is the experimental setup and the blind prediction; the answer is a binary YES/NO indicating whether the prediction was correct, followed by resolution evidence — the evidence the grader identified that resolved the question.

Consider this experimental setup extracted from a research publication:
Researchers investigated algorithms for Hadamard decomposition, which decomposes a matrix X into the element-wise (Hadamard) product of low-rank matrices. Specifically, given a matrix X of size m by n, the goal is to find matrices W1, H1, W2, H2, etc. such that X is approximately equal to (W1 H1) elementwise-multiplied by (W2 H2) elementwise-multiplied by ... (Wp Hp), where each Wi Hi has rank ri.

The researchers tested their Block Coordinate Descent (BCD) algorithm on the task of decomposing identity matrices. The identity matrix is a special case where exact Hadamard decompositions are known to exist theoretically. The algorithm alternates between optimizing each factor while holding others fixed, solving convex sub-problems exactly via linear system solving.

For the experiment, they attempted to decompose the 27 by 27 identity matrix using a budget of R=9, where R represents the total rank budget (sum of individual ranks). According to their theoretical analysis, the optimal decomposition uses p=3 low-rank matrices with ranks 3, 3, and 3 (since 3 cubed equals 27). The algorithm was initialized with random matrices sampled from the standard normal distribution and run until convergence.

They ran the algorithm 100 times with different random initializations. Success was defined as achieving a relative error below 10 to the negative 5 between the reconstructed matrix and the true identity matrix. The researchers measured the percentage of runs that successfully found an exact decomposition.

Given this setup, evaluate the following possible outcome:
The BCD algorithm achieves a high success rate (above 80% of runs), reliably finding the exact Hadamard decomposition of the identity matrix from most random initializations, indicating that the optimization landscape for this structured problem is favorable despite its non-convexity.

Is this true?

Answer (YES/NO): NO